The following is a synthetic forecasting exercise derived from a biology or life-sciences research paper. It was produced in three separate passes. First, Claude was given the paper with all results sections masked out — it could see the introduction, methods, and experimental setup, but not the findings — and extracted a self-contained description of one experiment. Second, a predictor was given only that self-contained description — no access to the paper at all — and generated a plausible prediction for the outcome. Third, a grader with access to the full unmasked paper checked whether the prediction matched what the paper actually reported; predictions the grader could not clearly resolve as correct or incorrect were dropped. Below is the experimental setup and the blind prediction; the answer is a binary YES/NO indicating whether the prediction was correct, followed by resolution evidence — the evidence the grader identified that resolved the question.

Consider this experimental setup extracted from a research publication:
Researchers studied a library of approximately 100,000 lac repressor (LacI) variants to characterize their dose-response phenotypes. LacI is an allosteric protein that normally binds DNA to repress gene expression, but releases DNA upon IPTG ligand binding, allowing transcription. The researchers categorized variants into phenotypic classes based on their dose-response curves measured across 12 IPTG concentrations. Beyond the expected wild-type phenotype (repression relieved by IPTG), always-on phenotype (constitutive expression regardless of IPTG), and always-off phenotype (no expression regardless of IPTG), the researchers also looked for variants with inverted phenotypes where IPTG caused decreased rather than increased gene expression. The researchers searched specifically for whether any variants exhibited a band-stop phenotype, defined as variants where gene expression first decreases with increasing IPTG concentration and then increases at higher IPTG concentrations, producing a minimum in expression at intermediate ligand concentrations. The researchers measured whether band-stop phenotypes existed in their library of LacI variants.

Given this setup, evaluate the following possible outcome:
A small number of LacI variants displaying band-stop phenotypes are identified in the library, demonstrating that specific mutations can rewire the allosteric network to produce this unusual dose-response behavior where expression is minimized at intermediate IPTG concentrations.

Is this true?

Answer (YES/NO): YES